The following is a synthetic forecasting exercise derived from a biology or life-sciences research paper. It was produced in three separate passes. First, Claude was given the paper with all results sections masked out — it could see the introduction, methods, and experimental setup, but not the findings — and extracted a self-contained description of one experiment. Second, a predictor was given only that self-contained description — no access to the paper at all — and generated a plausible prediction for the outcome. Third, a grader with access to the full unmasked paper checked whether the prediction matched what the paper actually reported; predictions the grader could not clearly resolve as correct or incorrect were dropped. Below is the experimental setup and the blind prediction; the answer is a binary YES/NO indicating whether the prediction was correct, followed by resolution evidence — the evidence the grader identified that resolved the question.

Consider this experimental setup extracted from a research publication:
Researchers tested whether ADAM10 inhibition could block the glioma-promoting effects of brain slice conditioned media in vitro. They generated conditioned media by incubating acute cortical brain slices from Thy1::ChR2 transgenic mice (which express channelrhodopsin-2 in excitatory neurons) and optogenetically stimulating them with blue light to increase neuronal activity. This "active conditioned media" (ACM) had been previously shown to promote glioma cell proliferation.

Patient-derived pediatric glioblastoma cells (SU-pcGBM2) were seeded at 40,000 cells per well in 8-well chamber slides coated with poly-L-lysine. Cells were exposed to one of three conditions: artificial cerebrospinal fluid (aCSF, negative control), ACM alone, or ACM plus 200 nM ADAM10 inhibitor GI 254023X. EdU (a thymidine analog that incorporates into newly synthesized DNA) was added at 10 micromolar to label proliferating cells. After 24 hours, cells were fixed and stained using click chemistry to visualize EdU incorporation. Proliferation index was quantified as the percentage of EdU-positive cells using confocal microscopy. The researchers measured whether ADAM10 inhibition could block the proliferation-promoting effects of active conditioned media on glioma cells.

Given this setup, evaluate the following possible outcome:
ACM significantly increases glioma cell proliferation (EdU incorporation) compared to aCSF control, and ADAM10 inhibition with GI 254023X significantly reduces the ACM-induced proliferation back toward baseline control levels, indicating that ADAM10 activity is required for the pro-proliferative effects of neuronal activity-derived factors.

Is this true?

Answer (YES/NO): YES